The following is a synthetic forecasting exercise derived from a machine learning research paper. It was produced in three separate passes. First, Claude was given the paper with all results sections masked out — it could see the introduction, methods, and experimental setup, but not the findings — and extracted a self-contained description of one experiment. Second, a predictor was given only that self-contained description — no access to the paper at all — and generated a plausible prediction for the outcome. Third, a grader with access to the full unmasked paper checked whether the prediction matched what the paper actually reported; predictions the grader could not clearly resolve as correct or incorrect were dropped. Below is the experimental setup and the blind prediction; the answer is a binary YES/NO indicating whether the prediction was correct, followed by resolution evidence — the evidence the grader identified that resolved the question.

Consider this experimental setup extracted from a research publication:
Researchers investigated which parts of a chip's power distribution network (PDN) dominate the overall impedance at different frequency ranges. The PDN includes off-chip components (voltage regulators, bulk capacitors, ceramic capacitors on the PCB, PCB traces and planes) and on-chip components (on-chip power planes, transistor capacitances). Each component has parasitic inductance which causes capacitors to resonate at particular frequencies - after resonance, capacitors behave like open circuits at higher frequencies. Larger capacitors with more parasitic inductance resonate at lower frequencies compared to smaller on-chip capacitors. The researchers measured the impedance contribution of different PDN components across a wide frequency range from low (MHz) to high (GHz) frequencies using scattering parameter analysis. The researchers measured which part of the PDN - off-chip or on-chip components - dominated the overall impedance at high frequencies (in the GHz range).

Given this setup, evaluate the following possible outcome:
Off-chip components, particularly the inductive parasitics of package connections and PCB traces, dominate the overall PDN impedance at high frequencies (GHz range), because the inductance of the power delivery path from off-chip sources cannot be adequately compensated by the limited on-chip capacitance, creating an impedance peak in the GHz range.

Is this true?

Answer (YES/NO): NO